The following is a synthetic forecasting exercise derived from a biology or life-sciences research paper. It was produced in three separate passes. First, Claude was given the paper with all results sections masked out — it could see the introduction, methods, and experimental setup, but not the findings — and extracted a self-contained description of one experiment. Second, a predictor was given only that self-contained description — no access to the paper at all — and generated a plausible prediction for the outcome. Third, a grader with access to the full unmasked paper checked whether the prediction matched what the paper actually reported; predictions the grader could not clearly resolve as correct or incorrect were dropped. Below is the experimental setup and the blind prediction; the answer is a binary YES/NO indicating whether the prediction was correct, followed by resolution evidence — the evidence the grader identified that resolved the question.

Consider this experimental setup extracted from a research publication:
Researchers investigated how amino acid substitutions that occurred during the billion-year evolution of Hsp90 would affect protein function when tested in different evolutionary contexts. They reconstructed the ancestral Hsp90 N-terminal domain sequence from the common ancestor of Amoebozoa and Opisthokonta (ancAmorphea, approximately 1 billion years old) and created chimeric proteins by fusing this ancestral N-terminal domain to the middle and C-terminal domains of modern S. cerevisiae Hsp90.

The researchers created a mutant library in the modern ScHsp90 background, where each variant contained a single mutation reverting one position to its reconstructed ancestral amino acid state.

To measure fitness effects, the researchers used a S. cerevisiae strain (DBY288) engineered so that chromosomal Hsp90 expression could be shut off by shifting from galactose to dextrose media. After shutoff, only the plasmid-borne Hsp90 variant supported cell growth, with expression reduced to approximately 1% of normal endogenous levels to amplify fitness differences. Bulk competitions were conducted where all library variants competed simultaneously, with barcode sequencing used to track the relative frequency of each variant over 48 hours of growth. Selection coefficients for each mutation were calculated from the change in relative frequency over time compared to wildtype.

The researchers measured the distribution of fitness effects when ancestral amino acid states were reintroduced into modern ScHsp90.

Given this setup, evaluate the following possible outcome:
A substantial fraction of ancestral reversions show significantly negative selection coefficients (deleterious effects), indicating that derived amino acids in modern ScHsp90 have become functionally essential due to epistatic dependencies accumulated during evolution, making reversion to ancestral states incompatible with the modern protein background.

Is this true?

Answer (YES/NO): YES